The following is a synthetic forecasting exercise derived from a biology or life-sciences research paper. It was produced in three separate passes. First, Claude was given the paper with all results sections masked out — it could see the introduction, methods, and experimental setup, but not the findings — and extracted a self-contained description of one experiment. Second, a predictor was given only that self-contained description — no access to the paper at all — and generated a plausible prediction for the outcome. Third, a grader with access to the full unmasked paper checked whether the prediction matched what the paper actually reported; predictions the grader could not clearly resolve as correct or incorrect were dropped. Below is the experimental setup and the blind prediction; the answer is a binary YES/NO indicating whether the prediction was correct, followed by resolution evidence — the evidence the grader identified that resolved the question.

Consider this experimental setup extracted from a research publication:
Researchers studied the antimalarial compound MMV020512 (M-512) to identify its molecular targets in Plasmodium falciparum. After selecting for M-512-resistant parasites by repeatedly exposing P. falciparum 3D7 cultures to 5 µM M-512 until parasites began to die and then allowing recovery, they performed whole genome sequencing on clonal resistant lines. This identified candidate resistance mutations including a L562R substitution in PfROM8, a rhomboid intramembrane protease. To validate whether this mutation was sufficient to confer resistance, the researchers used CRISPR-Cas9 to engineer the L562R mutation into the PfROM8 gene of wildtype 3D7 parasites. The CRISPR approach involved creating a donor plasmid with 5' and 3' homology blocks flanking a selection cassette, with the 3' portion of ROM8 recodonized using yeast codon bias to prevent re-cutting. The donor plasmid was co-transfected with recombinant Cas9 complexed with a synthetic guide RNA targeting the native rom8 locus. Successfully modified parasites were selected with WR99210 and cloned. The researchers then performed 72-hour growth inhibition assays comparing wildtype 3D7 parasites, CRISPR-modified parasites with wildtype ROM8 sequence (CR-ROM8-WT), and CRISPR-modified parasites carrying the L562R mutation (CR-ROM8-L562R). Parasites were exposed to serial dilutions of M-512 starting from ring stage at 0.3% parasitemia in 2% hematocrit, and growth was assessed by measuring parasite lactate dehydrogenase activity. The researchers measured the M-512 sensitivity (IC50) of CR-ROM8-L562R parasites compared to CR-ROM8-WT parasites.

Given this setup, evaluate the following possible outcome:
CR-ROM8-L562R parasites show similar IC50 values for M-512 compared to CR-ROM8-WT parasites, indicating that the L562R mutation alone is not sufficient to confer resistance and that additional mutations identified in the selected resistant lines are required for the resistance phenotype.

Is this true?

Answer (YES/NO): NO